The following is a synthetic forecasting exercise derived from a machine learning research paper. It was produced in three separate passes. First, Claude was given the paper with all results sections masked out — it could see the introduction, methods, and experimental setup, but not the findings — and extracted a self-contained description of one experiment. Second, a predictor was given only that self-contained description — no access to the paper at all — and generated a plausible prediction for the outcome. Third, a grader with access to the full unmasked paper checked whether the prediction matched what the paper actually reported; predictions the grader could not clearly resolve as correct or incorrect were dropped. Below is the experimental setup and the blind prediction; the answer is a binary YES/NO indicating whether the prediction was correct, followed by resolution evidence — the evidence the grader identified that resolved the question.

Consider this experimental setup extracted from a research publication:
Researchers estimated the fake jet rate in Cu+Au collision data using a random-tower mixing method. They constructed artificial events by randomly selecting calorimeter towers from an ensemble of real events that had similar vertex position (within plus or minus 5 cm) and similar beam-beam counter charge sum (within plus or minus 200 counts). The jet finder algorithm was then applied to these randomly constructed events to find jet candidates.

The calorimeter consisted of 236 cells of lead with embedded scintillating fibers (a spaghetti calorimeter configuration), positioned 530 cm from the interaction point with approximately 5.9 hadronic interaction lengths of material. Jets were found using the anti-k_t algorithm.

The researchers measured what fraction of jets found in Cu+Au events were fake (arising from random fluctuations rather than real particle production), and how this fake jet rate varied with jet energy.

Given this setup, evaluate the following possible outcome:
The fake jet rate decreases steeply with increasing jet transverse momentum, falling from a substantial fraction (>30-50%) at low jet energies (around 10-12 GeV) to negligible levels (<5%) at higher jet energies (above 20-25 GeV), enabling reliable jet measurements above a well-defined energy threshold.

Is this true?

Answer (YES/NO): NO